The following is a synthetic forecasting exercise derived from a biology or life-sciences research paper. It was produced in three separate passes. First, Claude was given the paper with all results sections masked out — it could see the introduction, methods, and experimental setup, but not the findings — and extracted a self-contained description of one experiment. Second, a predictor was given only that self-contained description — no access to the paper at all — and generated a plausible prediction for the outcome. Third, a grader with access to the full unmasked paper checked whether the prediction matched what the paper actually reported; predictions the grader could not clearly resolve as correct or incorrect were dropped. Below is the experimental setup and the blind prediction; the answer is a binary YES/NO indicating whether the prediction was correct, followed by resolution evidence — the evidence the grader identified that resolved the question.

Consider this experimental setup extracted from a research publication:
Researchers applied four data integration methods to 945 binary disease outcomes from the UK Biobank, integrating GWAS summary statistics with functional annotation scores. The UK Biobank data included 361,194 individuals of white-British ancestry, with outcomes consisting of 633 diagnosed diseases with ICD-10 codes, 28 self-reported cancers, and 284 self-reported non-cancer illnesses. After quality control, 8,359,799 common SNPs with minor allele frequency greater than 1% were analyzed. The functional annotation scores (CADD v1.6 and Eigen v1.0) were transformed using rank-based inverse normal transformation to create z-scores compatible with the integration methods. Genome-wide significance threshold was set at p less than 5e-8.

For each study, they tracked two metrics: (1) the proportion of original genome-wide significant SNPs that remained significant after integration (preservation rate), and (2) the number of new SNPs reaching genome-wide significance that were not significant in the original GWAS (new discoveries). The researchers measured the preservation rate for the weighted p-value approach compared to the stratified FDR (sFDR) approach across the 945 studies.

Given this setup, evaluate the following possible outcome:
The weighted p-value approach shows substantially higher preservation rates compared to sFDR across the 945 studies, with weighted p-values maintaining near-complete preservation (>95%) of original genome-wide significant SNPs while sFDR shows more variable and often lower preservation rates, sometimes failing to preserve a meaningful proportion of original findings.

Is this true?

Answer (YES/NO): NO